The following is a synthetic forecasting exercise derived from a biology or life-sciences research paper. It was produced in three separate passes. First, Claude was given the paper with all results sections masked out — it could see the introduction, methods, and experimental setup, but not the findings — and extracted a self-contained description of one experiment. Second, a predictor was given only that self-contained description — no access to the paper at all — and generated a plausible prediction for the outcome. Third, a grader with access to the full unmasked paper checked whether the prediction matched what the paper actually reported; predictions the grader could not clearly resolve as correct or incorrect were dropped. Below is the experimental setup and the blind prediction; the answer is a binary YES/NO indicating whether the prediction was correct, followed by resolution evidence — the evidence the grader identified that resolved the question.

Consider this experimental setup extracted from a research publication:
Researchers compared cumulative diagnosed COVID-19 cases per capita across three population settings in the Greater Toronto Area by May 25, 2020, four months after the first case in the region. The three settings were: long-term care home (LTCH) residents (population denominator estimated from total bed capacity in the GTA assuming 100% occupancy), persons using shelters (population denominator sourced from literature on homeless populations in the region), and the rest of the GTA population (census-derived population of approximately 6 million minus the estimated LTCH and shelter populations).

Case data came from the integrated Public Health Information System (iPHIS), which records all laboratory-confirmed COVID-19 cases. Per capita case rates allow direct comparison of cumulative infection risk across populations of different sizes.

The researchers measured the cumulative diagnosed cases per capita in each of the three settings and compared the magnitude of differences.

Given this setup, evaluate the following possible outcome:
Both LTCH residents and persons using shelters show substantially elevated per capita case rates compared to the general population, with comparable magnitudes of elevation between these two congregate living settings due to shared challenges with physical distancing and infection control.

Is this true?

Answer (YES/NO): NO